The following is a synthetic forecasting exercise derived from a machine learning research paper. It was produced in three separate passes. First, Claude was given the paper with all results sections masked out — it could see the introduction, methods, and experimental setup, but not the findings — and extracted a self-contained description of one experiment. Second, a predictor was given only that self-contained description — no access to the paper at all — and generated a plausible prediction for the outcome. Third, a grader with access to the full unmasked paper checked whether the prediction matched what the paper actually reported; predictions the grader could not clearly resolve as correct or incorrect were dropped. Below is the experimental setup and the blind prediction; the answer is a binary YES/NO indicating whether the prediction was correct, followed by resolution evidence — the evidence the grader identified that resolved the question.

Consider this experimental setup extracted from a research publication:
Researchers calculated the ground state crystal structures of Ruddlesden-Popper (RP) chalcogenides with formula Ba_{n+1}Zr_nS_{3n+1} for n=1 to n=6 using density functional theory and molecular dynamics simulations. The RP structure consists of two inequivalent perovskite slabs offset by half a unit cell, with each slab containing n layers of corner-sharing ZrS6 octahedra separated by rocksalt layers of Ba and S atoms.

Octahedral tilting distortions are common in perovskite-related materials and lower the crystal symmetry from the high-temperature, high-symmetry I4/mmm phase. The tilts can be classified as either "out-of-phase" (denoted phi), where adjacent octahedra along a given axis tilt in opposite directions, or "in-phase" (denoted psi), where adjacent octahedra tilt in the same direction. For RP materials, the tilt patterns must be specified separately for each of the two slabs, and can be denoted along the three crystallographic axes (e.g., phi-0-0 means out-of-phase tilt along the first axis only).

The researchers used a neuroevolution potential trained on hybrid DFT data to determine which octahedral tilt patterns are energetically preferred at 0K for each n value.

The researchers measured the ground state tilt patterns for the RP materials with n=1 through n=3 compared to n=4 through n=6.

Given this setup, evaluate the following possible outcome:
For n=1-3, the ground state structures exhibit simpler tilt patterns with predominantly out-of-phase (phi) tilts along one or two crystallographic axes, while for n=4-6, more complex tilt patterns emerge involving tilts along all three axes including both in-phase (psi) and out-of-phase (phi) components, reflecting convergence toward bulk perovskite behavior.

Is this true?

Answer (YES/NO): YES